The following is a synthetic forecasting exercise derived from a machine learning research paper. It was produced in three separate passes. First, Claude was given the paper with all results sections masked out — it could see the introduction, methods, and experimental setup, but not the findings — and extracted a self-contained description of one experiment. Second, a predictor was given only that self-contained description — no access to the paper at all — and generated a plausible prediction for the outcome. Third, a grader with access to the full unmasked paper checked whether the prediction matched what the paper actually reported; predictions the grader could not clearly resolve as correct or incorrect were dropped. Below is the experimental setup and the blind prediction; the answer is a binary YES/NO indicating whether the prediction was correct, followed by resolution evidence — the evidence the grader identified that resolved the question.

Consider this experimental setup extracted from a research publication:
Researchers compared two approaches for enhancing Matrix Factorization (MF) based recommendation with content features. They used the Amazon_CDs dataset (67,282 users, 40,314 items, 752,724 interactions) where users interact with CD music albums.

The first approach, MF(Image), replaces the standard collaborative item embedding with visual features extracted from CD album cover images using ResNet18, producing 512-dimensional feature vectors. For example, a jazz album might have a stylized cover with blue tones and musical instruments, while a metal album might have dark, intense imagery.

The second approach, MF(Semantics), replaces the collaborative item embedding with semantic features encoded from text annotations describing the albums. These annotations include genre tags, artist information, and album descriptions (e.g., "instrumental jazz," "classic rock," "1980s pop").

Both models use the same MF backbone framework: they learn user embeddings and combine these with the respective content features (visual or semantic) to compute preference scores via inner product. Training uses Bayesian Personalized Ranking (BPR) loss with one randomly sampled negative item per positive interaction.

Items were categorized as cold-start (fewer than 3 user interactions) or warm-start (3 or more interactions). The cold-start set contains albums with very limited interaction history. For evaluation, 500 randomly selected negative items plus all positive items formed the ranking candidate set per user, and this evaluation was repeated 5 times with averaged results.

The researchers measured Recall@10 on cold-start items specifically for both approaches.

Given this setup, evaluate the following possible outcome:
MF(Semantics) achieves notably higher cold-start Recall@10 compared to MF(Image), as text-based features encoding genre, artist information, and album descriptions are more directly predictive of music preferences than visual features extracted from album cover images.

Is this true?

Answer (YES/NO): YES